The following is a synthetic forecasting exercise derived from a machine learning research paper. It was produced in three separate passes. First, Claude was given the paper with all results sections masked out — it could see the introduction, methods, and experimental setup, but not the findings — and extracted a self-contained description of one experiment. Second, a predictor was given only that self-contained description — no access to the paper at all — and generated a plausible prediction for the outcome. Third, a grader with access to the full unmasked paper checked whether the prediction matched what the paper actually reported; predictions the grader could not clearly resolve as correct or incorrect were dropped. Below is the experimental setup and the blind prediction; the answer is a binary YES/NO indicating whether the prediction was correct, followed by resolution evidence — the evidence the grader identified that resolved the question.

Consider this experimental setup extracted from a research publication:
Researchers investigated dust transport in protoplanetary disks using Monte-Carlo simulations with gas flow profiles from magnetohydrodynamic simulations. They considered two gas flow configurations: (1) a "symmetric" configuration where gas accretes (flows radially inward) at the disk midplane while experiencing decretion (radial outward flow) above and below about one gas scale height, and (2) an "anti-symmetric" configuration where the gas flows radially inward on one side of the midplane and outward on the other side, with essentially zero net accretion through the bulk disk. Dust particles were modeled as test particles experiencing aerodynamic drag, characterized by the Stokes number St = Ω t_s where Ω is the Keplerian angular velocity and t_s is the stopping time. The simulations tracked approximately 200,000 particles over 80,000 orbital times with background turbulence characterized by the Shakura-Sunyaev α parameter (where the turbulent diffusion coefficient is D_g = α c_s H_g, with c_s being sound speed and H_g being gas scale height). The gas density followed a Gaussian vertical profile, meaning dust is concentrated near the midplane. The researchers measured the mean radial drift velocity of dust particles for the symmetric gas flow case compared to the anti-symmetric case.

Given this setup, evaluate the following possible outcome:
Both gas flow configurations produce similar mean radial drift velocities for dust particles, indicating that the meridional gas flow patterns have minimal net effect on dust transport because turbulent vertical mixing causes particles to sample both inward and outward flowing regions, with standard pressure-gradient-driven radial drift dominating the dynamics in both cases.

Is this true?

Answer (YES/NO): NO